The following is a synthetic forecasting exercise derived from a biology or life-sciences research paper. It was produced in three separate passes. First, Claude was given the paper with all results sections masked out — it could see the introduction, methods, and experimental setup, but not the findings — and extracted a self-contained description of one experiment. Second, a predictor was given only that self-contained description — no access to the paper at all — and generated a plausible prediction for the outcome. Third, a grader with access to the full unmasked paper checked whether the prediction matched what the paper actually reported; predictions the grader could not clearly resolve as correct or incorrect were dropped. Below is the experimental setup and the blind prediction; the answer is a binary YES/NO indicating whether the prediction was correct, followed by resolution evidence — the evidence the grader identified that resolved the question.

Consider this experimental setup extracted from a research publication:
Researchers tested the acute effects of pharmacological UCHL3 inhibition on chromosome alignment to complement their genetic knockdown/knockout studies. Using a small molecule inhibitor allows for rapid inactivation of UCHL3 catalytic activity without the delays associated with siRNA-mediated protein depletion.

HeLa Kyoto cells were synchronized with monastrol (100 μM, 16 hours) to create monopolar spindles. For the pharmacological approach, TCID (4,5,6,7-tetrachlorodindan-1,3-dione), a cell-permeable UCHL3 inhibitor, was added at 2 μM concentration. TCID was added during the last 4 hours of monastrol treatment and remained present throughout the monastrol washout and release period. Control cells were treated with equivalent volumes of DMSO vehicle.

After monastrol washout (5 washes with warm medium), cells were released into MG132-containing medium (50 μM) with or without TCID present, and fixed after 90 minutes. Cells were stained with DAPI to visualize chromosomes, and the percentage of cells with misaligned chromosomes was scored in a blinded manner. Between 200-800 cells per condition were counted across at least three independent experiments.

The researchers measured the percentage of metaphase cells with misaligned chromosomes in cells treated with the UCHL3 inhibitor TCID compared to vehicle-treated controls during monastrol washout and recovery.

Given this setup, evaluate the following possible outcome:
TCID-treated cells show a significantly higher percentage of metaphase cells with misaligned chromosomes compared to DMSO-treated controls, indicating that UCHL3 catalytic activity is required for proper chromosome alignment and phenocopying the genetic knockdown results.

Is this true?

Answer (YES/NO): YES